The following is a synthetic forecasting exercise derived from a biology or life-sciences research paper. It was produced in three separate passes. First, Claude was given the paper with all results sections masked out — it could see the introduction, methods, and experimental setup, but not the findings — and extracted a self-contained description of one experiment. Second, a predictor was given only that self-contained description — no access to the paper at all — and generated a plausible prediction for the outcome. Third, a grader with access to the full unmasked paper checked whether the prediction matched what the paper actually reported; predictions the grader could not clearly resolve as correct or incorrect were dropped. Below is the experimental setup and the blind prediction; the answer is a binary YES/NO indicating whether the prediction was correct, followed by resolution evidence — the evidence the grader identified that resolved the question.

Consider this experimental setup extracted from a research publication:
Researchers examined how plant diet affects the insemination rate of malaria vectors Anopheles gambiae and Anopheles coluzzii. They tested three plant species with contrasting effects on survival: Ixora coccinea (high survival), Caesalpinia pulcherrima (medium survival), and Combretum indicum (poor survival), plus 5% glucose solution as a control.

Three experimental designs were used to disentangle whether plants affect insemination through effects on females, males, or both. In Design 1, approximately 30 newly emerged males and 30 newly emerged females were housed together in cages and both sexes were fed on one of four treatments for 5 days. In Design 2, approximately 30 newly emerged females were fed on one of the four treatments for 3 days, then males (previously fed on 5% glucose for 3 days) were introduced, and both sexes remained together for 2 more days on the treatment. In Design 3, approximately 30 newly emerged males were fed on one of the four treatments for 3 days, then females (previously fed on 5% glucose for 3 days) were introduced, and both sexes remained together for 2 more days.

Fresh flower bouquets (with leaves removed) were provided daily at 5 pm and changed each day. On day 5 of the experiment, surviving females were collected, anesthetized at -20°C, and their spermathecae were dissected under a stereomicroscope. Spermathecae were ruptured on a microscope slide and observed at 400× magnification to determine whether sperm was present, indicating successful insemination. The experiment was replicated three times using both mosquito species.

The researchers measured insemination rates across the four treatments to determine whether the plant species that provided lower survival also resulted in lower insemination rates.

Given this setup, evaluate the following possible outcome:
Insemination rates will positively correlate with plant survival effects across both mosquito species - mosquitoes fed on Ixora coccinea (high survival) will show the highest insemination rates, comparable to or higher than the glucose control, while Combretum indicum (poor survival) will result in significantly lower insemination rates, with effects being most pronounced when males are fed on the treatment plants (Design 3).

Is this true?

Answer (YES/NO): NO